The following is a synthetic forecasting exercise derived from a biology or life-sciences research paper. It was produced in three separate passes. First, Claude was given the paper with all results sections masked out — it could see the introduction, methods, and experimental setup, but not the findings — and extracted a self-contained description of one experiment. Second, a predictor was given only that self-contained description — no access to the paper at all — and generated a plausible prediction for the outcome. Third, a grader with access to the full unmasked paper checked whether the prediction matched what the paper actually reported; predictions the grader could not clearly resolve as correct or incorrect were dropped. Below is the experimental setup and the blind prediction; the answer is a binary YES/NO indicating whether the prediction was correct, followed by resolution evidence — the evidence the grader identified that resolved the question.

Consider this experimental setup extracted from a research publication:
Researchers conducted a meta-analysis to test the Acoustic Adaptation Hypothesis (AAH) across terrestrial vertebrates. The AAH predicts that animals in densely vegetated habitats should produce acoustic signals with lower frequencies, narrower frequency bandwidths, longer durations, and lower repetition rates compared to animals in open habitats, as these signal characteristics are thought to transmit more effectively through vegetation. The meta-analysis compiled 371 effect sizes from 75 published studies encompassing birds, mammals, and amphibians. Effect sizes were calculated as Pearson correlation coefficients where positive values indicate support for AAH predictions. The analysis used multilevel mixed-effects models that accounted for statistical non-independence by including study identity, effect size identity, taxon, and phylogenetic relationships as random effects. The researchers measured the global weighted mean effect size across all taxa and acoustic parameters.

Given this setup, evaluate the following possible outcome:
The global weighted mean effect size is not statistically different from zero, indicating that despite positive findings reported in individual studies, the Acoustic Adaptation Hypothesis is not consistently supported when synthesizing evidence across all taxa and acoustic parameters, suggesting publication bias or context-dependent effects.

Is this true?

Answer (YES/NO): NO